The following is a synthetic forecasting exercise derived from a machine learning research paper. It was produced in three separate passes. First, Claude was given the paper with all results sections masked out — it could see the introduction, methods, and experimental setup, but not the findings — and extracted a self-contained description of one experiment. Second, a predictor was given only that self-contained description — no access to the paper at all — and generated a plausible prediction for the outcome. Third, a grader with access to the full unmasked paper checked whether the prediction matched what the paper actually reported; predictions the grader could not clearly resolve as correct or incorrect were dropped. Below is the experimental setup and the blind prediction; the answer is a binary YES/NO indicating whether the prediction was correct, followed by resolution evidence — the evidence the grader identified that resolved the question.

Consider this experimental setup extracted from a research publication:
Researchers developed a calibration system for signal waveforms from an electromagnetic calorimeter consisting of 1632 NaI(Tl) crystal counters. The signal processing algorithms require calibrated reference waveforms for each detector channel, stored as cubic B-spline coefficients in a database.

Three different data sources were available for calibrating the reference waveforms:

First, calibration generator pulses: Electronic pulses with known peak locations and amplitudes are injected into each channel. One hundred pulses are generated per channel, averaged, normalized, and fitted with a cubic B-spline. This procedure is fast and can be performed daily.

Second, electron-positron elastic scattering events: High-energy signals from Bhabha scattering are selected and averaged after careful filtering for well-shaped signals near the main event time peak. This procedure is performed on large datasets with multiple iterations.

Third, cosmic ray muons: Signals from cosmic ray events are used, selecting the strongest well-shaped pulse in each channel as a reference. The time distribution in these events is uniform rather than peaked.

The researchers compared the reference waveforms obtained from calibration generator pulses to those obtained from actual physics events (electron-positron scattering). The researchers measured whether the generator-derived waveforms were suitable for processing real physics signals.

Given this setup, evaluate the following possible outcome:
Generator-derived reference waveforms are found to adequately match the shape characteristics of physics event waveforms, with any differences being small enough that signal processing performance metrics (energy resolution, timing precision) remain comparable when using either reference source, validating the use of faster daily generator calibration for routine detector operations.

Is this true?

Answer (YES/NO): NO